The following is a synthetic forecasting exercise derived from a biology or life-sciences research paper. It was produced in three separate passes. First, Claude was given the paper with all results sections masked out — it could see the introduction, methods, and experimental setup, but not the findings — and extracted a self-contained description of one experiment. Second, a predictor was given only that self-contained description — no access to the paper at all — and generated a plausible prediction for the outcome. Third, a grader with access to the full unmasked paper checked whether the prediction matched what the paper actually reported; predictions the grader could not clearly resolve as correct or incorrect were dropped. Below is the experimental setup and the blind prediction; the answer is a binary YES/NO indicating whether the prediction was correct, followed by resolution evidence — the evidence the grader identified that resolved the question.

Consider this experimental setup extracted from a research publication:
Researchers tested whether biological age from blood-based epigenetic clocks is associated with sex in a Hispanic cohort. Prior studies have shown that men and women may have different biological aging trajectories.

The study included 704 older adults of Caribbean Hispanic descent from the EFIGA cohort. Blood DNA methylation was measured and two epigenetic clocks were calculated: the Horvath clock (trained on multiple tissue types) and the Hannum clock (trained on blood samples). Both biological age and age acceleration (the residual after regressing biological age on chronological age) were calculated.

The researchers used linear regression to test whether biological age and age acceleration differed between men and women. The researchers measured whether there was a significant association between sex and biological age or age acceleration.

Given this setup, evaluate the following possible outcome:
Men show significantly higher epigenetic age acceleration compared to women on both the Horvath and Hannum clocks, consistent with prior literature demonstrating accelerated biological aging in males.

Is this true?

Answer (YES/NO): YES